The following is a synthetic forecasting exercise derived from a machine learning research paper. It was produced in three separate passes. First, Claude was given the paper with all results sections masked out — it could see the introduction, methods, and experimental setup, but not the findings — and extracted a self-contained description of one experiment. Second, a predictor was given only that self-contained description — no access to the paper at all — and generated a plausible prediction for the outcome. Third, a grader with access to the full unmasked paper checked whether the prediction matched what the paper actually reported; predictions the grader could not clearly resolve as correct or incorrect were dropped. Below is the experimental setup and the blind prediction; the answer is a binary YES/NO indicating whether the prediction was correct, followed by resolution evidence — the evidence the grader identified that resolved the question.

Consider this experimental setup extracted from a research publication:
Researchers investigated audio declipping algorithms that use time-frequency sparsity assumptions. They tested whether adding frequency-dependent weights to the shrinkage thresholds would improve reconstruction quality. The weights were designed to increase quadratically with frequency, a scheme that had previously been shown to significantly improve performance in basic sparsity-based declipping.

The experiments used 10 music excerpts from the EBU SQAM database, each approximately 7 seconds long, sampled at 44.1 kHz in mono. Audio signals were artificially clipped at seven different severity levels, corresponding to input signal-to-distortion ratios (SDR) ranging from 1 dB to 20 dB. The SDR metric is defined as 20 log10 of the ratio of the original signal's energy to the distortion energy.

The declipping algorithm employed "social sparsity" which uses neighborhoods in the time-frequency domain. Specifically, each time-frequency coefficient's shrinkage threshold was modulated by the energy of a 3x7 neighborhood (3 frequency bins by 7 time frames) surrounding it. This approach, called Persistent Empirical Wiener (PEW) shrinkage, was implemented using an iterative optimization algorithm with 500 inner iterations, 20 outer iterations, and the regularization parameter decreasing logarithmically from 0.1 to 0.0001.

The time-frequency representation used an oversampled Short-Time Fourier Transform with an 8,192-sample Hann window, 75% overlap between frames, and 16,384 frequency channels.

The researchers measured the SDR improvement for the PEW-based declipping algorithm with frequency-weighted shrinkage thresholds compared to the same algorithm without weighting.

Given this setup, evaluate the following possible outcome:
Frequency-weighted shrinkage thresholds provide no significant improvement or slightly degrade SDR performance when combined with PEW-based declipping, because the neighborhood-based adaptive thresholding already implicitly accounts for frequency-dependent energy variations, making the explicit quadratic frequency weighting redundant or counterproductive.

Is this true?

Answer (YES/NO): YES